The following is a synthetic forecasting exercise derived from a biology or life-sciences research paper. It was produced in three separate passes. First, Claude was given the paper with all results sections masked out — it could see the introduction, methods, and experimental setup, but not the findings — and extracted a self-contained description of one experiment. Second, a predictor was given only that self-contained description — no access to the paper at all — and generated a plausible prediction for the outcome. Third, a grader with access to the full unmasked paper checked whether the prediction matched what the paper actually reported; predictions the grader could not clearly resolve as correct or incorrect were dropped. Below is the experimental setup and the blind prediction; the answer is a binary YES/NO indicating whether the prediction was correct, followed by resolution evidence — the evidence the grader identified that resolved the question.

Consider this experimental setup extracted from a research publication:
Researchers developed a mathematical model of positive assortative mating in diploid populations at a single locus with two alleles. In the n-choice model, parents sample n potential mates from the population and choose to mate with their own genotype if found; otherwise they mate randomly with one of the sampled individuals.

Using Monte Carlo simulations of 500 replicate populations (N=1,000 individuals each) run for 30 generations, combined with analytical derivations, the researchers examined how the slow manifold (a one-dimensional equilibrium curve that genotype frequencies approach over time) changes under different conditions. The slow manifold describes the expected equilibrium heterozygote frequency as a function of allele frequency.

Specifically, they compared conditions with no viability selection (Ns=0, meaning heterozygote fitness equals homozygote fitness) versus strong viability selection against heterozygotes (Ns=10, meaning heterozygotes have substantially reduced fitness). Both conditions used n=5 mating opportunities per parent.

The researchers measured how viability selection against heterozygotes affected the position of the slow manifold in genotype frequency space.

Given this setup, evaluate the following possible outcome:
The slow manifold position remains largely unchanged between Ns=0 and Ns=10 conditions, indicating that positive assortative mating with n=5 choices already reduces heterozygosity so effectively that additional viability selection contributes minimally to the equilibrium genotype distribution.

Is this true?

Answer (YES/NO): NO